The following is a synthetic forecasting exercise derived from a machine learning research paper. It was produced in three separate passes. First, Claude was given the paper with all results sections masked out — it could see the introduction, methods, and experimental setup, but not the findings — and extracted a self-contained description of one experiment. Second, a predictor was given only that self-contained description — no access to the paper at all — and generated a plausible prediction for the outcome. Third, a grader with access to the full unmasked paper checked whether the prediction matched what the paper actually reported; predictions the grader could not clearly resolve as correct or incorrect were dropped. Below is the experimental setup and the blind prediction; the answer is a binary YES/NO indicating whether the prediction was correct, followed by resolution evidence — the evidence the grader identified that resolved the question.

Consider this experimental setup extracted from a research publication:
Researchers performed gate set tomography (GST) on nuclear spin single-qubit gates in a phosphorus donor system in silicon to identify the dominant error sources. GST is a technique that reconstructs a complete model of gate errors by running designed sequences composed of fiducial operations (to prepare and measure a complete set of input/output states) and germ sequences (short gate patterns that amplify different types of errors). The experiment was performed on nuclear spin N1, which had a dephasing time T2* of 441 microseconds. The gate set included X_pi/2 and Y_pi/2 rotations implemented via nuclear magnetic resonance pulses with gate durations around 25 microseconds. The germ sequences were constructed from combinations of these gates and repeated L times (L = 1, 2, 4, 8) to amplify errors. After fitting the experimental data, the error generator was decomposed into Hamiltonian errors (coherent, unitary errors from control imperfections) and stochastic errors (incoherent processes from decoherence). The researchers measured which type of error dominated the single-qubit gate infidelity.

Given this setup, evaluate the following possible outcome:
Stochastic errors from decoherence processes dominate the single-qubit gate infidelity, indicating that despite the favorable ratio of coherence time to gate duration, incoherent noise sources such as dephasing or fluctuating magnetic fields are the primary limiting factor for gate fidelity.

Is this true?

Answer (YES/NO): NO